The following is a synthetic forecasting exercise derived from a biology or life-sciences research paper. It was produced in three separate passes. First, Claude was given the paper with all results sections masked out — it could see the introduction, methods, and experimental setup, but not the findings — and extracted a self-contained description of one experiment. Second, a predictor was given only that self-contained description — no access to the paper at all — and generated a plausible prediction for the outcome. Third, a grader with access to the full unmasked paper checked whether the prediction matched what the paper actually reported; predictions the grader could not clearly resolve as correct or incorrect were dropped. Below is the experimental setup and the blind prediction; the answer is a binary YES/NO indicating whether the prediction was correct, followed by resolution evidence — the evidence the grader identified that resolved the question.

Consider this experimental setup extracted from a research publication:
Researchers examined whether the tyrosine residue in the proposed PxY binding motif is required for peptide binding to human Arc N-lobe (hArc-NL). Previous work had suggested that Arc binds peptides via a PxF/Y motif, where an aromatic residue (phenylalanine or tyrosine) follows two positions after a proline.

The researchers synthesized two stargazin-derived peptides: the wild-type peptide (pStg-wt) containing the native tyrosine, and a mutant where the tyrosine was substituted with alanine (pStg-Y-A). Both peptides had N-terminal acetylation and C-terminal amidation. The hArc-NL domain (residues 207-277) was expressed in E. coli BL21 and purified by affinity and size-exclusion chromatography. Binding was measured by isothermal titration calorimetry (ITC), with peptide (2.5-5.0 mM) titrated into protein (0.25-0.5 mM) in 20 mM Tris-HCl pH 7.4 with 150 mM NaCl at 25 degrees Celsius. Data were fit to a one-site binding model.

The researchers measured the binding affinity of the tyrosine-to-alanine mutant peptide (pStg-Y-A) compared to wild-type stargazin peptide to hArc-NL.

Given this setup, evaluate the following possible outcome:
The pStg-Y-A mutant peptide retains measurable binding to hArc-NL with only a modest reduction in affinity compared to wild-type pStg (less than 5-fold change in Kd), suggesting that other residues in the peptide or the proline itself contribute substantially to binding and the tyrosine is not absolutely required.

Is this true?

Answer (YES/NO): NO